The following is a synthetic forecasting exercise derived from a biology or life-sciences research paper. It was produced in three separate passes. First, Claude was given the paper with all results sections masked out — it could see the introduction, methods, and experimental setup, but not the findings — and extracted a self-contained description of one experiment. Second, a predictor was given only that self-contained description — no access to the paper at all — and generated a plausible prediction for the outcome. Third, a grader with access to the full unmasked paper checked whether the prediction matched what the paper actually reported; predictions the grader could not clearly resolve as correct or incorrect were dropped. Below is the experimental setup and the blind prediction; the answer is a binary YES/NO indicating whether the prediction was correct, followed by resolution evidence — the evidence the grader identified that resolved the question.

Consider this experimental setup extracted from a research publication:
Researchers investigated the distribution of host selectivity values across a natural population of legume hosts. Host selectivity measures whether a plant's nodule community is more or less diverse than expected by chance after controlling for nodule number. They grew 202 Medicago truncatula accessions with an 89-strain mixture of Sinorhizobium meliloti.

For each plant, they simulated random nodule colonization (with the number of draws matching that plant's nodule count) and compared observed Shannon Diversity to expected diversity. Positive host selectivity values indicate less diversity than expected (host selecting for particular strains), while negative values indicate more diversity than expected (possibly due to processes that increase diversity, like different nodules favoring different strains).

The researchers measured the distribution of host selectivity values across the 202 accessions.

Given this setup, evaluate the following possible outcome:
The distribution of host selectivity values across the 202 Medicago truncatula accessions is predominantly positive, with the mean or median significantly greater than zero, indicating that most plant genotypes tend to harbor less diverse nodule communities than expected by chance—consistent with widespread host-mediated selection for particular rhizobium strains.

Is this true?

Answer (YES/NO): YES